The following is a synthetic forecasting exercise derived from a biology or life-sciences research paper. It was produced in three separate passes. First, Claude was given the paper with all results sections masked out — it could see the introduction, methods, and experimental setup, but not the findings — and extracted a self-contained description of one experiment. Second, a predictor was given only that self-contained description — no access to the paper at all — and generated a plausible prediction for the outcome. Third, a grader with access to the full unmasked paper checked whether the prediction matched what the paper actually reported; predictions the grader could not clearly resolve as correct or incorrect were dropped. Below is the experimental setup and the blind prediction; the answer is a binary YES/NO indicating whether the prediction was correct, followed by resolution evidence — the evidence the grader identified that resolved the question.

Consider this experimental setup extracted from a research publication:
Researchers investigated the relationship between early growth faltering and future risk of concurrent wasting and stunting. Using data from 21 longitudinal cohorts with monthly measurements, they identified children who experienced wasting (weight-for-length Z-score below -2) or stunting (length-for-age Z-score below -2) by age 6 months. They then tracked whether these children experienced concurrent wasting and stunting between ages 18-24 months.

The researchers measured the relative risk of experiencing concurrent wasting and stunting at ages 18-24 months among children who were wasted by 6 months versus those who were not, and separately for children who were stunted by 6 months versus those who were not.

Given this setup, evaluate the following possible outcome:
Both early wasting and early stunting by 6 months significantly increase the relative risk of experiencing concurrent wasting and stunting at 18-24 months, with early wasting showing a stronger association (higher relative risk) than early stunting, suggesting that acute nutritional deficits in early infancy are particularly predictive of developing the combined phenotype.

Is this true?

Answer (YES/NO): NO